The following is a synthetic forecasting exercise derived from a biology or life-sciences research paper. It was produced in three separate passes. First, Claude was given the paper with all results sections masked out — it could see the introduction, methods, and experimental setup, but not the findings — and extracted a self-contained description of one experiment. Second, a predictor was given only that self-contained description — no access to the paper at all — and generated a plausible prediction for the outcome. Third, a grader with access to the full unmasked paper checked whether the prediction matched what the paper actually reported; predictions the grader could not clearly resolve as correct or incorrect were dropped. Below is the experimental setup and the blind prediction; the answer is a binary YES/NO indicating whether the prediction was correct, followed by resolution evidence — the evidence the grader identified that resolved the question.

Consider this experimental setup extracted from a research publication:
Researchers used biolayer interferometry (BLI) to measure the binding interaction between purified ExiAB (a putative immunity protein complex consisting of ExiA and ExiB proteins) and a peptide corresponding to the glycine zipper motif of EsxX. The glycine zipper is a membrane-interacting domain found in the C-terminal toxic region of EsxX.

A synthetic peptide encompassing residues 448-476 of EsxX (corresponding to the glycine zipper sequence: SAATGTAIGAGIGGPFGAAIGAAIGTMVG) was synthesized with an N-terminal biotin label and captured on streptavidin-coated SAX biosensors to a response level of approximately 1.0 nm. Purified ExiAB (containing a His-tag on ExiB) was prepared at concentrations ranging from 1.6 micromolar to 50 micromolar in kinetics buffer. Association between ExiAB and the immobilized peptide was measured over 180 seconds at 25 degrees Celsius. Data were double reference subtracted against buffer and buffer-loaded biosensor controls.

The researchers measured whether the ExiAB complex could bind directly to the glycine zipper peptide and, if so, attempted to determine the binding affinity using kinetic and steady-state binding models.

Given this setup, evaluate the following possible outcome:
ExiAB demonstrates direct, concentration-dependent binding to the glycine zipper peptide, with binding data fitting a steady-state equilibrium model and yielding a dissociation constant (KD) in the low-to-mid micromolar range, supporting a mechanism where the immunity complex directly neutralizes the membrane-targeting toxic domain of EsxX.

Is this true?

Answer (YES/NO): YES